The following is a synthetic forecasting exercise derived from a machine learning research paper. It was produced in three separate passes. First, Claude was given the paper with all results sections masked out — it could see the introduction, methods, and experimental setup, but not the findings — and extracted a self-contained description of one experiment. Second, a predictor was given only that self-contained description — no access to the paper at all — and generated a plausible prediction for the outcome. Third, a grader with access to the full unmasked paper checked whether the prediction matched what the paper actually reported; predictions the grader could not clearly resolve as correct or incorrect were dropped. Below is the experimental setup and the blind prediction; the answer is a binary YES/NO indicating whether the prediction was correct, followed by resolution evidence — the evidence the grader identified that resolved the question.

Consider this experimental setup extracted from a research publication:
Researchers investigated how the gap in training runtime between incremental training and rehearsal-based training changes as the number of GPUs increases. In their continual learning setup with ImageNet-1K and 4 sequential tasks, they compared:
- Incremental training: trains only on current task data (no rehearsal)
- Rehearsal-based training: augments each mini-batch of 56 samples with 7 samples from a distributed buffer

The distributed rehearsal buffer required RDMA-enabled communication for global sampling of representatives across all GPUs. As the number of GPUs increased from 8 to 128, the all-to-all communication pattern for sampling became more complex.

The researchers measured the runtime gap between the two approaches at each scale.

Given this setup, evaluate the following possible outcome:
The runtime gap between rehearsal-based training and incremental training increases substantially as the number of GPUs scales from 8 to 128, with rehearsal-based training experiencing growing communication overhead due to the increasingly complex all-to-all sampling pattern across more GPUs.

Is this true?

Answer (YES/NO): NO